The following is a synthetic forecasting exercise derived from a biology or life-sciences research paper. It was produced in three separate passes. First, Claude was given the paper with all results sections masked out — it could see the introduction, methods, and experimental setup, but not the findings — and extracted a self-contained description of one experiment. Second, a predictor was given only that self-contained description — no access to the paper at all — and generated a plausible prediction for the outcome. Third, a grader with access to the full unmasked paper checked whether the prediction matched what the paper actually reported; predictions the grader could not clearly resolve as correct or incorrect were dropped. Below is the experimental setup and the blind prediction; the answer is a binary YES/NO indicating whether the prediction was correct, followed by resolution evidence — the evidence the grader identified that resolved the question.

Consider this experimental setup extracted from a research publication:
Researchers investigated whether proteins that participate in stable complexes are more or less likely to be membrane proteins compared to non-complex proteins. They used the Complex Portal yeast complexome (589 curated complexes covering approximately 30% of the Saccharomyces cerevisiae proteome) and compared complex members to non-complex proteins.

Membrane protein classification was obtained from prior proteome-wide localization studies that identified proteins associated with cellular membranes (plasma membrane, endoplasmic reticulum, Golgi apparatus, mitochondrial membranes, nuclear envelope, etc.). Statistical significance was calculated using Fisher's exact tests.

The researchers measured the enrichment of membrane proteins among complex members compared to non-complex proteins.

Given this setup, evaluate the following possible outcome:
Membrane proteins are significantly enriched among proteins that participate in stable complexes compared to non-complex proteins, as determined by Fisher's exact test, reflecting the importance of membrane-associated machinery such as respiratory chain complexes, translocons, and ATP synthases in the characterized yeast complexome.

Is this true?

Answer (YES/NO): NO